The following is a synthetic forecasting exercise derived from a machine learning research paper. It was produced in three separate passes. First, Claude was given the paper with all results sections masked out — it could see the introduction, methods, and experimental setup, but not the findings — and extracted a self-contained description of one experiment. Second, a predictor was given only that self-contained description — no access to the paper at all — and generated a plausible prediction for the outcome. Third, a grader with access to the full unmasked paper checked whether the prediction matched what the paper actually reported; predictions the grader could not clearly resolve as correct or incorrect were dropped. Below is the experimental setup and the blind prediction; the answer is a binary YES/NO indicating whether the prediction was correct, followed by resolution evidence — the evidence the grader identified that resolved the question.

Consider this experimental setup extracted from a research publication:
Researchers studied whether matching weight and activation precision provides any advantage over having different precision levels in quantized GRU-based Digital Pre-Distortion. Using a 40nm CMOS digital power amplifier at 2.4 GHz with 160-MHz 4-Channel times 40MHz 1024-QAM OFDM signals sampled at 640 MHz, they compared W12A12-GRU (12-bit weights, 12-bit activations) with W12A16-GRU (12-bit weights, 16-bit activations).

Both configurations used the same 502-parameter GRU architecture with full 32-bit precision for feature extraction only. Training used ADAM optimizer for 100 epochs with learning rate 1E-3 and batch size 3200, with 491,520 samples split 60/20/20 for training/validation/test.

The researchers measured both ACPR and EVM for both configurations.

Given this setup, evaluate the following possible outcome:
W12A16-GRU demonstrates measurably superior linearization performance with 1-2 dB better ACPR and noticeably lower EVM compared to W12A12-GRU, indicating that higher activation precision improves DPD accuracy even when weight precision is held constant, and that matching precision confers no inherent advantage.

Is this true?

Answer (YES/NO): NO